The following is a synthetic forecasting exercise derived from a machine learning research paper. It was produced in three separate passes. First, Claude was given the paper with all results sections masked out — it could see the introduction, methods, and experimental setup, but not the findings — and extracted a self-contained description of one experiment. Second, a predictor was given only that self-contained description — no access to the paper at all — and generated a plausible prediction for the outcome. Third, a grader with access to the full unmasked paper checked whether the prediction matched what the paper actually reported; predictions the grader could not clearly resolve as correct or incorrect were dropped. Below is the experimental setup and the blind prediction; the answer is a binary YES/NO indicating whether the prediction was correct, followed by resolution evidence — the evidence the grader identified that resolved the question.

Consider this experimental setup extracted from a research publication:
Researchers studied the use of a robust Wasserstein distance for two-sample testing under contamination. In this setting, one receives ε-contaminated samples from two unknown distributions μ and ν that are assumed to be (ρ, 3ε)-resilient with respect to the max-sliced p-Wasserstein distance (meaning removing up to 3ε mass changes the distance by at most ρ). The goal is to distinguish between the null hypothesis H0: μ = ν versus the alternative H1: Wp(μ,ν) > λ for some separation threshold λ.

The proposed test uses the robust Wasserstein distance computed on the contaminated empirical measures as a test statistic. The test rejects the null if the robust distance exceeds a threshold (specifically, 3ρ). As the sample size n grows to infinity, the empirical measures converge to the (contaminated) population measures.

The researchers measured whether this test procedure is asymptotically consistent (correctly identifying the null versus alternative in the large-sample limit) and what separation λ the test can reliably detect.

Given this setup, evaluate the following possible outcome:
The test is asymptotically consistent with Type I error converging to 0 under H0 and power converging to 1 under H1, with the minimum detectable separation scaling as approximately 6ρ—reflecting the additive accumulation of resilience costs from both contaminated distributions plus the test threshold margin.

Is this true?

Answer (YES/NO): NO